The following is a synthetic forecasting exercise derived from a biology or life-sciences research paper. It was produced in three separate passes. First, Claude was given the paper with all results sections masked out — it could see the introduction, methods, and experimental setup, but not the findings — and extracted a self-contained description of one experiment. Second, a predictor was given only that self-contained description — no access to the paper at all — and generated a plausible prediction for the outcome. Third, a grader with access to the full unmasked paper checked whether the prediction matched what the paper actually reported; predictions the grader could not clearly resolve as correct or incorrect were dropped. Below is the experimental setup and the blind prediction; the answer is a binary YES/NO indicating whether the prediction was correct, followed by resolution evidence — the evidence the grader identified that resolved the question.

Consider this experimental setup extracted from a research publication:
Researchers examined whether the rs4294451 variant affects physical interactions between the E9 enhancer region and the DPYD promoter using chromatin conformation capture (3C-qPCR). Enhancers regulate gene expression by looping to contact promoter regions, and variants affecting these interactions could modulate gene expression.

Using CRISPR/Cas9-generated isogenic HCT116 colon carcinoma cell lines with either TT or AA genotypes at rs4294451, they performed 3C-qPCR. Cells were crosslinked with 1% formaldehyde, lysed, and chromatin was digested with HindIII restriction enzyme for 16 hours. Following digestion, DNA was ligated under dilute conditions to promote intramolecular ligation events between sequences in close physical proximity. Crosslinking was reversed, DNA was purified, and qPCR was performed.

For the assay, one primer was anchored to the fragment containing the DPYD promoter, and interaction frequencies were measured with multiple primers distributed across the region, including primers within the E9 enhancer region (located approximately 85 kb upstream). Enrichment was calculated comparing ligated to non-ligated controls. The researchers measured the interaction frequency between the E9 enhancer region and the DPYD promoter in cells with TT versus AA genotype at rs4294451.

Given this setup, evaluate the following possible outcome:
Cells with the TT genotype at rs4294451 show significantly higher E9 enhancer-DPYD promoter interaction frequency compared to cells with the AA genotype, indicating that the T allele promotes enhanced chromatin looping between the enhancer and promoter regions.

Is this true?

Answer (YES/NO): YES